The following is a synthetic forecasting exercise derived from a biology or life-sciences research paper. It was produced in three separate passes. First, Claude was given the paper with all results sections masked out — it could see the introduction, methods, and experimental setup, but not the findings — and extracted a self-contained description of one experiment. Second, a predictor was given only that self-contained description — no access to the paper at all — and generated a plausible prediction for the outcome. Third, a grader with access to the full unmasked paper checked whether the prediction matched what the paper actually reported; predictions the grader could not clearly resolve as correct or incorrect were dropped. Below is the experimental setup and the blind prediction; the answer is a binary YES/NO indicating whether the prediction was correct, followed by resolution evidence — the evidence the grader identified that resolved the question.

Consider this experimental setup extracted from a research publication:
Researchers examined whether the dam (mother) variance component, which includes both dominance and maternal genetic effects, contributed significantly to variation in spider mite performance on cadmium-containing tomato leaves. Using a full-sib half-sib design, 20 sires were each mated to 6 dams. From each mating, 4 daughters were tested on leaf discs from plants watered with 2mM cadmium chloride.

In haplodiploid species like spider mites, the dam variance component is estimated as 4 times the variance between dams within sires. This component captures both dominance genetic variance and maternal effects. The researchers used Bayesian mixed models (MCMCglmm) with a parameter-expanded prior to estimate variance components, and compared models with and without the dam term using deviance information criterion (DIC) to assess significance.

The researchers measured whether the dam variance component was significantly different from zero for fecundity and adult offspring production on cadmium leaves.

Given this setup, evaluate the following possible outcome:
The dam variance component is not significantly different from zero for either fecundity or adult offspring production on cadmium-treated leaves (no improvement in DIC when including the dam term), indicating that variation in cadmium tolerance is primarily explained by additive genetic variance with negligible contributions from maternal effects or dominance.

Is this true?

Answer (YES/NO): NO